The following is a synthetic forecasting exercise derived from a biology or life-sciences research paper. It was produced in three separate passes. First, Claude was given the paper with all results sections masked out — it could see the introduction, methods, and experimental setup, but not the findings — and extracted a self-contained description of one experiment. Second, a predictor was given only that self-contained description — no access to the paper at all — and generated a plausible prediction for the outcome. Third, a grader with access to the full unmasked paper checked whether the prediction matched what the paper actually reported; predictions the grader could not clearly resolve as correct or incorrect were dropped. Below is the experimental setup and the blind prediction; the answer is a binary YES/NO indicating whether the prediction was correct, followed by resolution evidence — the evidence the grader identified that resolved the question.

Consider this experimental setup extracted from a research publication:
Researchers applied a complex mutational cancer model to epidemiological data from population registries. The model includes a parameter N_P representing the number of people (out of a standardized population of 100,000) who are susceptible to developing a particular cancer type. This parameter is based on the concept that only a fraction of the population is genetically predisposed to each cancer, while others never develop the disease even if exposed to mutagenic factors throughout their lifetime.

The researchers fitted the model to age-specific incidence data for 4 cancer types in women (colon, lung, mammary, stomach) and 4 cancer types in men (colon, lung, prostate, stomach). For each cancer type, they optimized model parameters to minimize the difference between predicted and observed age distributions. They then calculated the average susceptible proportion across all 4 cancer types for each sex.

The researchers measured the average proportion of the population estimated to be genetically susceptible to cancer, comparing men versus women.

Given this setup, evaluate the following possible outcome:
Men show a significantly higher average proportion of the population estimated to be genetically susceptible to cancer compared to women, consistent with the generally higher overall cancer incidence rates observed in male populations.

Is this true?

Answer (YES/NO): YES